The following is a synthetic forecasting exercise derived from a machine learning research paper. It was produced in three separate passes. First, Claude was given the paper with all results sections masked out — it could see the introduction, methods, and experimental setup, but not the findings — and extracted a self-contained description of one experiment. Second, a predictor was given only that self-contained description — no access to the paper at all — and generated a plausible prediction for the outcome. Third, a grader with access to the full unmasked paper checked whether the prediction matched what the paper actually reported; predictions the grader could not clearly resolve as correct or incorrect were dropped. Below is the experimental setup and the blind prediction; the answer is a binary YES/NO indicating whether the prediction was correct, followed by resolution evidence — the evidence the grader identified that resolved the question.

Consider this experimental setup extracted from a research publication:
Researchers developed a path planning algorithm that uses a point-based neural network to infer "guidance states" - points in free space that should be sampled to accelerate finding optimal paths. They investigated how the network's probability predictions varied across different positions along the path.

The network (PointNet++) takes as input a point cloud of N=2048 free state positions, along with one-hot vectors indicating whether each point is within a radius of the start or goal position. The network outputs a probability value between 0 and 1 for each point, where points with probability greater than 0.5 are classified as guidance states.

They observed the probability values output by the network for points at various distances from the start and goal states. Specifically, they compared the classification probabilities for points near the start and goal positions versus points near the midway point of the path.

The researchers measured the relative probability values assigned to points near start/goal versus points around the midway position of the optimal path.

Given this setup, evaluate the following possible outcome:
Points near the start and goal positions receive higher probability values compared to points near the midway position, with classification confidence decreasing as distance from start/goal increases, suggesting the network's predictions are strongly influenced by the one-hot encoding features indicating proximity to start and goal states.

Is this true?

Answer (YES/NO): YES